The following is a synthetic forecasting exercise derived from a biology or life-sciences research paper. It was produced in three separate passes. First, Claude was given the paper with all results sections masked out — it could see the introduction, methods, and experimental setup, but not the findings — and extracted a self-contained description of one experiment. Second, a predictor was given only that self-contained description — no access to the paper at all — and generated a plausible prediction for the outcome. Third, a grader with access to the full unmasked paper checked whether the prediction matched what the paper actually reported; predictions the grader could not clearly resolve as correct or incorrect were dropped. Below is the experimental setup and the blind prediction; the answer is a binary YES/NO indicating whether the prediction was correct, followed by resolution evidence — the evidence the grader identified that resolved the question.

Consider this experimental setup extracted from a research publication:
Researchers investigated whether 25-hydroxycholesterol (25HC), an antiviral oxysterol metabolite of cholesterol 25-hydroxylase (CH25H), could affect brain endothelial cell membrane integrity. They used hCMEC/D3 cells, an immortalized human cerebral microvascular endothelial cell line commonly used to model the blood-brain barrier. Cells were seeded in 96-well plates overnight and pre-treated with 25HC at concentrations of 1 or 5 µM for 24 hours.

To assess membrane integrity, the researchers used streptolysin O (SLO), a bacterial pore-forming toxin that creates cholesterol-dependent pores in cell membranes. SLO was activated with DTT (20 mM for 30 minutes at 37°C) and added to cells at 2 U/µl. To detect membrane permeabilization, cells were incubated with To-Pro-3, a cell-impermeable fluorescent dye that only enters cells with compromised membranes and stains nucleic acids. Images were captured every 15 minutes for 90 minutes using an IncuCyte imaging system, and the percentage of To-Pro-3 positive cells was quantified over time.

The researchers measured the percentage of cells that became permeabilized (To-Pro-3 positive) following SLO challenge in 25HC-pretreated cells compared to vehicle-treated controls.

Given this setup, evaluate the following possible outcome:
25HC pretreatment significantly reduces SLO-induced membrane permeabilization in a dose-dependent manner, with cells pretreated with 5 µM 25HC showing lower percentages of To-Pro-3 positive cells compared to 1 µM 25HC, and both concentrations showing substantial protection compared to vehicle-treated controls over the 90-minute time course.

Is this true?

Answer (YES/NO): NO